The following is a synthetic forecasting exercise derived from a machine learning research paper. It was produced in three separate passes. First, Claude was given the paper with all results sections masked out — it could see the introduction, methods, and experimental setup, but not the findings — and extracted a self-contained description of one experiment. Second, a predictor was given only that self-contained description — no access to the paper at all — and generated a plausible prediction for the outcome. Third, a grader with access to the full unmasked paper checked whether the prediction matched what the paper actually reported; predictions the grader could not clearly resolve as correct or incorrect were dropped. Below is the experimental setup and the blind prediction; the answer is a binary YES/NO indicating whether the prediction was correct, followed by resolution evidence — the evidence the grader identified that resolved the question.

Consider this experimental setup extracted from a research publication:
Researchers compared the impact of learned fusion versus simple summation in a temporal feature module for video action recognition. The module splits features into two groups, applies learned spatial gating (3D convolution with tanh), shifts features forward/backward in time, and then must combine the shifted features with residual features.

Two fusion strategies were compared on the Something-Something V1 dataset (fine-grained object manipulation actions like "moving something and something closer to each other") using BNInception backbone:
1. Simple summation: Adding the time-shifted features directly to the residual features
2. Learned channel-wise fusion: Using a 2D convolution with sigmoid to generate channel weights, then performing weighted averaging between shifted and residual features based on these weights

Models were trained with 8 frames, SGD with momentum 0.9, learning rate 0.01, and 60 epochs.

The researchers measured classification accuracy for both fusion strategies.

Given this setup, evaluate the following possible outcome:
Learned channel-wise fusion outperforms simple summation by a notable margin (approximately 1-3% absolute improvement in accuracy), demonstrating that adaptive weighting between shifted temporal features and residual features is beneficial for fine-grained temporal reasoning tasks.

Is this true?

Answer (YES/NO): YES